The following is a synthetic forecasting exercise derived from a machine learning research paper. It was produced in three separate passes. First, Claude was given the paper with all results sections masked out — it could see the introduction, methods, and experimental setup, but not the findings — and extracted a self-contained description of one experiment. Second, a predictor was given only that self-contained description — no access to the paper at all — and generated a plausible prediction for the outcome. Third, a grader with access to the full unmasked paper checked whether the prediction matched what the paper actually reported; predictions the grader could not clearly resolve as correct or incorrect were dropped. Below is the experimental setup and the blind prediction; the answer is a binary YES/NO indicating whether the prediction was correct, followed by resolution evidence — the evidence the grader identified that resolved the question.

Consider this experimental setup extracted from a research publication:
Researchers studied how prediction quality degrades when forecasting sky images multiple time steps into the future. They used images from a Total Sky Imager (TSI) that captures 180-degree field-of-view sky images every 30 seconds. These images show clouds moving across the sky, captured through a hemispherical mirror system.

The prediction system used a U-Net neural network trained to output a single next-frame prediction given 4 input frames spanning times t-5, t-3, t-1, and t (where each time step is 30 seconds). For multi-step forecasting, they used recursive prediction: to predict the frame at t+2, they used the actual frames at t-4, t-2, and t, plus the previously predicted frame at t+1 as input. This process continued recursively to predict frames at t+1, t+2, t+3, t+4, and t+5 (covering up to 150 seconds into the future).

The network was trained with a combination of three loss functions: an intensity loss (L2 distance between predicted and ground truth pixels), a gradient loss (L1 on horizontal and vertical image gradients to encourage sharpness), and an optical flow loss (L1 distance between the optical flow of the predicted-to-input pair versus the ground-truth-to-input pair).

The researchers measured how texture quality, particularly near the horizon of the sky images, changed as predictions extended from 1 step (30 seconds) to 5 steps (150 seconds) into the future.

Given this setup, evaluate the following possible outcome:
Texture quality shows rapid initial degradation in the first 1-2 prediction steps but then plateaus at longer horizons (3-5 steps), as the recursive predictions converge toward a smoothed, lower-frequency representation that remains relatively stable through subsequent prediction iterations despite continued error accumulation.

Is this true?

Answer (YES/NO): NO